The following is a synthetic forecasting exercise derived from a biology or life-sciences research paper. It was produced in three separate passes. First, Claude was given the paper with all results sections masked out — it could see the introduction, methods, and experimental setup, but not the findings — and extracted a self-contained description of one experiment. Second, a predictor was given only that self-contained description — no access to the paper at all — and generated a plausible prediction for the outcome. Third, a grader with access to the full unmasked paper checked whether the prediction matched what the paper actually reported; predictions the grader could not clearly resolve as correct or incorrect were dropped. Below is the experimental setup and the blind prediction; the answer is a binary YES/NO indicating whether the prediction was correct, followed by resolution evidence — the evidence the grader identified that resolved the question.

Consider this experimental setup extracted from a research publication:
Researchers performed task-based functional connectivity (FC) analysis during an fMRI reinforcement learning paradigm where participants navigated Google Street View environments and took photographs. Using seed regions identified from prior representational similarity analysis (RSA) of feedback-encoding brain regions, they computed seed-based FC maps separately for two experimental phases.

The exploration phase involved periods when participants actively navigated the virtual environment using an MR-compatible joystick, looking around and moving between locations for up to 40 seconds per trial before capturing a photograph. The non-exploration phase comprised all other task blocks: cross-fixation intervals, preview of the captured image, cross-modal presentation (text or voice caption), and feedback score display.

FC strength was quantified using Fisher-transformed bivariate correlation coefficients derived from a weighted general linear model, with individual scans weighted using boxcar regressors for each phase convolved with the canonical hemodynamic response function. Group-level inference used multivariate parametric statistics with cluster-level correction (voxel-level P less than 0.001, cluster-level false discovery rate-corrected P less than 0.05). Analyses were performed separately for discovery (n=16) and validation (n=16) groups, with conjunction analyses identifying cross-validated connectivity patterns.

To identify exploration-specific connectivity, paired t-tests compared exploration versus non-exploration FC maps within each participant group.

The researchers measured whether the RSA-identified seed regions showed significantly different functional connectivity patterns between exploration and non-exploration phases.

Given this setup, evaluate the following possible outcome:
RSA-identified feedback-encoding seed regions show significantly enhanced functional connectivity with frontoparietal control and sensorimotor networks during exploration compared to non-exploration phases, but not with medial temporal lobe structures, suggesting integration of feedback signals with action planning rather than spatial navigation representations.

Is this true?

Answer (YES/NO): NO